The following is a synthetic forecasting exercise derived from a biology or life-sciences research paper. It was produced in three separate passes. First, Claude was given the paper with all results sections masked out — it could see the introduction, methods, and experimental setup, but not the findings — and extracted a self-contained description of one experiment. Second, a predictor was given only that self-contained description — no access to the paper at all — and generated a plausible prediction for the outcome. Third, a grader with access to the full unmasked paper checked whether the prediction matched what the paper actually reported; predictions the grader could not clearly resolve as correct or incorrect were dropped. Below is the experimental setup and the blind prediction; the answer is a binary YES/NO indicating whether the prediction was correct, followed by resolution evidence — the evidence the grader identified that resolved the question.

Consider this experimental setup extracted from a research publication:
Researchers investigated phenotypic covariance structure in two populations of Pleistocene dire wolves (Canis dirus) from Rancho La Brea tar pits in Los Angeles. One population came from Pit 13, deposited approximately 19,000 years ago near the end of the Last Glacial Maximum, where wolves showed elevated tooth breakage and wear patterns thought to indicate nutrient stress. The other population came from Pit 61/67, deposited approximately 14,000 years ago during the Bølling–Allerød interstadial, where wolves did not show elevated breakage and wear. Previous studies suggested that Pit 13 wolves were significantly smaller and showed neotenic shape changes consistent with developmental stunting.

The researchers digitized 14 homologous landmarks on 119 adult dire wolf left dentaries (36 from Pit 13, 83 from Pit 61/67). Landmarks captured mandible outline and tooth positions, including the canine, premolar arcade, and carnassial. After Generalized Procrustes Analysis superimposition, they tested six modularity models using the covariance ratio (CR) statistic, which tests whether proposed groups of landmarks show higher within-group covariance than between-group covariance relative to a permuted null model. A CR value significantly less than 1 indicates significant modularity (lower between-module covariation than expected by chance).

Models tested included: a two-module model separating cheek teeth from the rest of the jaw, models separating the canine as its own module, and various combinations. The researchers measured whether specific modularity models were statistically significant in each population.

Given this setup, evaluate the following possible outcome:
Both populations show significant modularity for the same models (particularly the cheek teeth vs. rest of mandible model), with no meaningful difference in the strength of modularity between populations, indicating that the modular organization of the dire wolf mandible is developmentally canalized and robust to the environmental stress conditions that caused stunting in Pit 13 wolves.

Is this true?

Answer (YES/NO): NO